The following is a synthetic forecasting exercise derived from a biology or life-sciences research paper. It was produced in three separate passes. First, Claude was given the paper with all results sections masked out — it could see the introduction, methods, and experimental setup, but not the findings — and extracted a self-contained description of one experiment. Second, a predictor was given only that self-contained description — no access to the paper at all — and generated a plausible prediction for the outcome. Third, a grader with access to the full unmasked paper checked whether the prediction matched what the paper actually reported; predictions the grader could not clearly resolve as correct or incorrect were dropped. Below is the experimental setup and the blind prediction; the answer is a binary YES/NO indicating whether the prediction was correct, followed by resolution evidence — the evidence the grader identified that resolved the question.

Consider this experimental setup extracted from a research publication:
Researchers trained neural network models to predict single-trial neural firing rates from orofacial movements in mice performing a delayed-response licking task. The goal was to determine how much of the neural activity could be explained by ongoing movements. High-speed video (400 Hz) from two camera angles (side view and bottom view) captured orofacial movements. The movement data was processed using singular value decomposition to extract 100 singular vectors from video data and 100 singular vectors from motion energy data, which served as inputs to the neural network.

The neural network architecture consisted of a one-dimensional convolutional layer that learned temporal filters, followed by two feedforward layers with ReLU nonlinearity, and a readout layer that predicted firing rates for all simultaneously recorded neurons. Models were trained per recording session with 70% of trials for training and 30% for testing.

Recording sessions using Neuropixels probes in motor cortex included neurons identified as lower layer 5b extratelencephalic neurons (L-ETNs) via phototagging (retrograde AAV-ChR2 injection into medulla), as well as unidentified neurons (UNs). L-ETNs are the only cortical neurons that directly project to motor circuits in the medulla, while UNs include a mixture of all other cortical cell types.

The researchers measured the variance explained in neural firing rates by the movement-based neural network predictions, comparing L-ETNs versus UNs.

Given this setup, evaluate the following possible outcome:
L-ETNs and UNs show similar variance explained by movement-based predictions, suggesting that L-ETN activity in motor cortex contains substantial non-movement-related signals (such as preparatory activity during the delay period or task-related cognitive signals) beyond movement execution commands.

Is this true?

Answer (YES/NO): YES